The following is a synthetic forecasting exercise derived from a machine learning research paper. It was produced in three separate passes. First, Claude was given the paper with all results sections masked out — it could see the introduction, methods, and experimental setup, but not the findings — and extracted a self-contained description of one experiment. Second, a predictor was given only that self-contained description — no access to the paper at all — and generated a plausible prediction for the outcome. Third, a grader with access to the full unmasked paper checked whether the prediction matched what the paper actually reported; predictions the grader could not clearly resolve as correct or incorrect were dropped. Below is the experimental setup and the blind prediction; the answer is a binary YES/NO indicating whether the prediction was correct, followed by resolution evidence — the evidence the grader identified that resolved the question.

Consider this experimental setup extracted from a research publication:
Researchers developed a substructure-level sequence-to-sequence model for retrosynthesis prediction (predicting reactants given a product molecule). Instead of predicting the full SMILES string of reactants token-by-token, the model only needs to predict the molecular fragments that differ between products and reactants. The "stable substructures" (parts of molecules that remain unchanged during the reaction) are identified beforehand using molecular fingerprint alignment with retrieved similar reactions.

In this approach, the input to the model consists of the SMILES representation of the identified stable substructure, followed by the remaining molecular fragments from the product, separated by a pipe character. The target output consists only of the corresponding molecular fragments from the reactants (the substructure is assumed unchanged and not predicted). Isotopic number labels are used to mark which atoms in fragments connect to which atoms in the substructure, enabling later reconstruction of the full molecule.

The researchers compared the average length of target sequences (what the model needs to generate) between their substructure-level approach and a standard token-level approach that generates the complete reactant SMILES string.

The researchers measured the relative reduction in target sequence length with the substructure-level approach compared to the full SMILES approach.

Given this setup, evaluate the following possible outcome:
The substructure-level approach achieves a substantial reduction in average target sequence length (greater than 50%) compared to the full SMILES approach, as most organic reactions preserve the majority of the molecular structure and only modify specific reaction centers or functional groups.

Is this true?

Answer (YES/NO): NO